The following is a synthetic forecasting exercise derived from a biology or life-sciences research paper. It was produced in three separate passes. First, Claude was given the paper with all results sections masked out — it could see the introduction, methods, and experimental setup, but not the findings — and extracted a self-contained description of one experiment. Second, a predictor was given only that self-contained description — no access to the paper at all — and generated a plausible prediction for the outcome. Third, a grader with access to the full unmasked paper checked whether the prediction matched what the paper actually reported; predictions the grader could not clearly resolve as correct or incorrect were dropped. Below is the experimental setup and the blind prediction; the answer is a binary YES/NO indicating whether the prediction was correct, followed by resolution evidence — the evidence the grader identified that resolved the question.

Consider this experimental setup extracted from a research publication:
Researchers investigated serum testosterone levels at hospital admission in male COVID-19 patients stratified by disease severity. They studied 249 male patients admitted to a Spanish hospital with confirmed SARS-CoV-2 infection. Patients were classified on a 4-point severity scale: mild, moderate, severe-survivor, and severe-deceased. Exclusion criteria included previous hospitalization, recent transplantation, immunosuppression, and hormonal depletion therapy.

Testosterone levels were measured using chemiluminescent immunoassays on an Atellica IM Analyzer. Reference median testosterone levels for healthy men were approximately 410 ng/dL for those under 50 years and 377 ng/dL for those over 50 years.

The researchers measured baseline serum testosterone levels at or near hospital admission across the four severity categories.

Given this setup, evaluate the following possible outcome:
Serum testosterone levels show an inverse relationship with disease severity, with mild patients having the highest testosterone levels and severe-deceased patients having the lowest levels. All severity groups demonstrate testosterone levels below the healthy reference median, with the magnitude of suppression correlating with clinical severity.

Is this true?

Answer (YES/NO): NO